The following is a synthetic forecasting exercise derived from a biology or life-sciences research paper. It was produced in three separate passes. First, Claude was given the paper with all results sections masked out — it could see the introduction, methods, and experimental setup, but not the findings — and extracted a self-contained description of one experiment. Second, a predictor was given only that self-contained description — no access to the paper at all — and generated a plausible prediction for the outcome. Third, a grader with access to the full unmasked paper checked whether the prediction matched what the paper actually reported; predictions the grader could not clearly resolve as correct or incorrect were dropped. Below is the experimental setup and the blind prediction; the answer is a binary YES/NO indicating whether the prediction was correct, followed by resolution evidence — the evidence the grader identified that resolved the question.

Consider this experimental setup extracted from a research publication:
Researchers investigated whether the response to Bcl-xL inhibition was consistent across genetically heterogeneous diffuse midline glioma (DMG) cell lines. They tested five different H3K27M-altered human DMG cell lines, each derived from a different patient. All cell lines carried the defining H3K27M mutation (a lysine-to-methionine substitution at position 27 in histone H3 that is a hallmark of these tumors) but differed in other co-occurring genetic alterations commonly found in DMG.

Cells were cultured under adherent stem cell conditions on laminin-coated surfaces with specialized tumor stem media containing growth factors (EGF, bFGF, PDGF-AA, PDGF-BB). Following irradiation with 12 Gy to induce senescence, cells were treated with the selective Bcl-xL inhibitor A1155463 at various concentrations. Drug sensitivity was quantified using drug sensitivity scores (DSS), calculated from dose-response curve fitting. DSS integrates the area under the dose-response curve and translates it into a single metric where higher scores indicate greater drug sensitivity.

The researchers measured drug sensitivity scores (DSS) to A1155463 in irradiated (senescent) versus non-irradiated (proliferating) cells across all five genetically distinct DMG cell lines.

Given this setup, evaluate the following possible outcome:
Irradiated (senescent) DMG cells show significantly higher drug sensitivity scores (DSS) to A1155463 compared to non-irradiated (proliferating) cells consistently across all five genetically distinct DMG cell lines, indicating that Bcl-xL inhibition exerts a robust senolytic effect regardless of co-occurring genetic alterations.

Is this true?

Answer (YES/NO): YES